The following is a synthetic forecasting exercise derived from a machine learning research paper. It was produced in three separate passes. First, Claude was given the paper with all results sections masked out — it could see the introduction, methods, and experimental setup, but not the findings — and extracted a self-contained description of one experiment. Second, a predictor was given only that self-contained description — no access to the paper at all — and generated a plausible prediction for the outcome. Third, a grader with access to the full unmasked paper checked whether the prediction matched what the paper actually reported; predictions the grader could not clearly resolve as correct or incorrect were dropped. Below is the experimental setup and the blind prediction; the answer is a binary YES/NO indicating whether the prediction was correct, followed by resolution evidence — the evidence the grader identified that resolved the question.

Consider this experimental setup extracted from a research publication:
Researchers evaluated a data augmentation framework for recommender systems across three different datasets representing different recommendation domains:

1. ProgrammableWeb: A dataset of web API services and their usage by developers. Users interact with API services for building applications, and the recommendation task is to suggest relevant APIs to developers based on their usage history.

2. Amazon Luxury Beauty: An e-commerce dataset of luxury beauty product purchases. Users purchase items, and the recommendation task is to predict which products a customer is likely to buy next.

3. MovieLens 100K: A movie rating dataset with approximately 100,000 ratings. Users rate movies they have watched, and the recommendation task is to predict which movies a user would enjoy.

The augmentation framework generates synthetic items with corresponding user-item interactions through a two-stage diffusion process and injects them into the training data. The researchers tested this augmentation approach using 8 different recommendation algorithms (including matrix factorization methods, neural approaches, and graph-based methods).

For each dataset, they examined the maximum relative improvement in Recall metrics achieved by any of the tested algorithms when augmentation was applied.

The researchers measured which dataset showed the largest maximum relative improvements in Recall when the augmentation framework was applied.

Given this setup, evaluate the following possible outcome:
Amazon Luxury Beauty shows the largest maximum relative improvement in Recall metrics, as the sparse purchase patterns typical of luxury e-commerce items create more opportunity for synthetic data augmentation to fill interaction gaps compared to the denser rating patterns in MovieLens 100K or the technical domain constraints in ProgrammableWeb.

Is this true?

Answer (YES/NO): NO